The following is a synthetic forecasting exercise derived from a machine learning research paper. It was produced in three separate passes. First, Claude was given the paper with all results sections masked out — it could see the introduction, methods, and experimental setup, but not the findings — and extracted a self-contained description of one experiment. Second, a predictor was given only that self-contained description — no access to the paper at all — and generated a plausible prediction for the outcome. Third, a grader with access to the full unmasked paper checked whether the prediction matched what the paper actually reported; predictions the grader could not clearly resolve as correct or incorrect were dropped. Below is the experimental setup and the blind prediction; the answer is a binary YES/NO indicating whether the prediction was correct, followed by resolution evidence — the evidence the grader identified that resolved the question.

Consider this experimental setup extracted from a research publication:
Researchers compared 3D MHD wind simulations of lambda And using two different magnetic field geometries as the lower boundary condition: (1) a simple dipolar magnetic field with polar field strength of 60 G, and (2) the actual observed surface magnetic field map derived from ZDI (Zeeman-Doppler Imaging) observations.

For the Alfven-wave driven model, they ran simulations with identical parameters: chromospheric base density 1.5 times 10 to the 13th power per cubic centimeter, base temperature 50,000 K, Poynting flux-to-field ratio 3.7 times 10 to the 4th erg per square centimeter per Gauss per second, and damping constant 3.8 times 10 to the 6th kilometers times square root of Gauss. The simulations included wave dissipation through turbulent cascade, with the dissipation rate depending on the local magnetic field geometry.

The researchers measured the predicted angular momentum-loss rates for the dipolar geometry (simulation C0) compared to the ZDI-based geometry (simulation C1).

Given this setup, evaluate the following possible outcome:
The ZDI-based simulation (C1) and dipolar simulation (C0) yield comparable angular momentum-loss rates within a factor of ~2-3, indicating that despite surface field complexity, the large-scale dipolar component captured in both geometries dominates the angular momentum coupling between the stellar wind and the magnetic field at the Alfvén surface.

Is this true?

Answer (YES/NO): NO